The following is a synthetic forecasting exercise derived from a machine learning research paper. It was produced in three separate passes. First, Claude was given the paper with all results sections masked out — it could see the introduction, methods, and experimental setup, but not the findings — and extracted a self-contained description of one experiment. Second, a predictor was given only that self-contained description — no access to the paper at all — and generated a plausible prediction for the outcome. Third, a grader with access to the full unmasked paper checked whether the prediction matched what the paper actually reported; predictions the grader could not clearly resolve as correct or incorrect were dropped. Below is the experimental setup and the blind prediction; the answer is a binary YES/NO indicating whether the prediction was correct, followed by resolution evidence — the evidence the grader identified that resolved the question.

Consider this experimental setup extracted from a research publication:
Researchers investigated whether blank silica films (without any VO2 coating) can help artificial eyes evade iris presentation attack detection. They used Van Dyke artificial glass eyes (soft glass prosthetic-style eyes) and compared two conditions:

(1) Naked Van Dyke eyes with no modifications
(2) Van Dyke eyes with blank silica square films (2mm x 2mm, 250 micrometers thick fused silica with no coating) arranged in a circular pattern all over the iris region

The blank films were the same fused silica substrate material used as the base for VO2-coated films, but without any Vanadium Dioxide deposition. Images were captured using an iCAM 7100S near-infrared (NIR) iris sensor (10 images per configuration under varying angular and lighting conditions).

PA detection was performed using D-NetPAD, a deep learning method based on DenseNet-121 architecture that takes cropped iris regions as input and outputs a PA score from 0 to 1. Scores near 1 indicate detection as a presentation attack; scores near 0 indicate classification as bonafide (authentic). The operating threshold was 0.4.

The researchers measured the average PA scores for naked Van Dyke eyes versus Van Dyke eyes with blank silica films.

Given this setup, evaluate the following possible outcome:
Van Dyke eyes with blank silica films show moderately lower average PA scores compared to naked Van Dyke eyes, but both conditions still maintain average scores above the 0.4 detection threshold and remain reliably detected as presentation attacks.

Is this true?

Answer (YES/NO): YES